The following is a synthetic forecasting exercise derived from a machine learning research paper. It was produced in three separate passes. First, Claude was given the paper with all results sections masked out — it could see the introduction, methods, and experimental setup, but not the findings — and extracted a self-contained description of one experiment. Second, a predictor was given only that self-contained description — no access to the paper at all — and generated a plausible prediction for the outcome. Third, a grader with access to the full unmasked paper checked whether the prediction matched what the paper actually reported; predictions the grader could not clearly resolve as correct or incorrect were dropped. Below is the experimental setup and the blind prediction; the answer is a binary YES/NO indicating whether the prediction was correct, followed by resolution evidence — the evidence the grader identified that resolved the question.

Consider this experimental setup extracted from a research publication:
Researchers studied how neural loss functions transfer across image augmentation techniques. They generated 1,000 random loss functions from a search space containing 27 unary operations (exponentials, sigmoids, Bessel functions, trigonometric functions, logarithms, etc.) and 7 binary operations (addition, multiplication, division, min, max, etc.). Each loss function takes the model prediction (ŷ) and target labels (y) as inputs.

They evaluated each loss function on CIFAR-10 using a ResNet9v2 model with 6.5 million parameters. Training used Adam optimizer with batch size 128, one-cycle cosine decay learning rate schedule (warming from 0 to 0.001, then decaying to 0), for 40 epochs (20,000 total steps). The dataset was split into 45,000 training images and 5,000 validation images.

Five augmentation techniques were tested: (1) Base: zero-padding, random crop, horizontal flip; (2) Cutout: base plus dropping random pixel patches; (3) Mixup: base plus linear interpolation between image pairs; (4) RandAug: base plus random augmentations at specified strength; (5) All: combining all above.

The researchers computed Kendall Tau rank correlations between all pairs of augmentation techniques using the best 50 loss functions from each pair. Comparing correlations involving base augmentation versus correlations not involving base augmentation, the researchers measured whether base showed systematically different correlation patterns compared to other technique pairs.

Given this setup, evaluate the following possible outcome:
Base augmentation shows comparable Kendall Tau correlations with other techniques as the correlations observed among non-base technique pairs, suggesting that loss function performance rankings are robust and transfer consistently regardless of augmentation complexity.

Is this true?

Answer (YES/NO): NO